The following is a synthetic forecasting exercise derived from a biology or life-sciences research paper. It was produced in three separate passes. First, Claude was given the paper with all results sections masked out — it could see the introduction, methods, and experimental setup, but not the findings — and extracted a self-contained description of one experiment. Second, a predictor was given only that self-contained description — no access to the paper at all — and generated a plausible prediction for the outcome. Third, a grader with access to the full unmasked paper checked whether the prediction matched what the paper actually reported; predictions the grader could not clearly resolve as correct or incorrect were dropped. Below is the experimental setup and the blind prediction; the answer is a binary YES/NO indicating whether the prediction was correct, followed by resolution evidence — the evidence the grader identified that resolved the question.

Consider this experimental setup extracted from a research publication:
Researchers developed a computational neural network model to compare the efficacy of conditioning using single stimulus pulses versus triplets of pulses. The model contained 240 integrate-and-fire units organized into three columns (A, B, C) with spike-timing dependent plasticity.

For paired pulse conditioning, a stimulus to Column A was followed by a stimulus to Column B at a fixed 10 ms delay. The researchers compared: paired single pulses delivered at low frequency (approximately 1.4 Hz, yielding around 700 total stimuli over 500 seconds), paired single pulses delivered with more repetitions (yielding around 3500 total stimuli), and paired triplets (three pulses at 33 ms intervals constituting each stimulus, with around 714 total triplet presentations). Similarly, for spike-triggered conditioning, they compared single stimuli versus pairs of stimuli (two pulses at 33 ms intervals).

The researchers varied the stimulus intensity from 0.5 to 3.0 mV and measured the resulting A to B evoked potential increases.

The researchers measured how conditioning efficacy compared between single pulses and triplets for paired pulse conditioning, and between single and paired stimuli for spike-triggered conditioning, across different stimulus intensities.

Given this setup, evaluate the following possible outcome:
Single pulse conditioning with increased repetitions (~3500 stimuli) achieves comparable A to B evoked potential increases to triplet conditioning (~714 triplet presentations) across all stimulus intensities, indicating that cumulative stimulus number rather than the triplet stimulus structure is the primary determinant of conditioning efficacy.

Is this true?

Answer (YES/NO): NO